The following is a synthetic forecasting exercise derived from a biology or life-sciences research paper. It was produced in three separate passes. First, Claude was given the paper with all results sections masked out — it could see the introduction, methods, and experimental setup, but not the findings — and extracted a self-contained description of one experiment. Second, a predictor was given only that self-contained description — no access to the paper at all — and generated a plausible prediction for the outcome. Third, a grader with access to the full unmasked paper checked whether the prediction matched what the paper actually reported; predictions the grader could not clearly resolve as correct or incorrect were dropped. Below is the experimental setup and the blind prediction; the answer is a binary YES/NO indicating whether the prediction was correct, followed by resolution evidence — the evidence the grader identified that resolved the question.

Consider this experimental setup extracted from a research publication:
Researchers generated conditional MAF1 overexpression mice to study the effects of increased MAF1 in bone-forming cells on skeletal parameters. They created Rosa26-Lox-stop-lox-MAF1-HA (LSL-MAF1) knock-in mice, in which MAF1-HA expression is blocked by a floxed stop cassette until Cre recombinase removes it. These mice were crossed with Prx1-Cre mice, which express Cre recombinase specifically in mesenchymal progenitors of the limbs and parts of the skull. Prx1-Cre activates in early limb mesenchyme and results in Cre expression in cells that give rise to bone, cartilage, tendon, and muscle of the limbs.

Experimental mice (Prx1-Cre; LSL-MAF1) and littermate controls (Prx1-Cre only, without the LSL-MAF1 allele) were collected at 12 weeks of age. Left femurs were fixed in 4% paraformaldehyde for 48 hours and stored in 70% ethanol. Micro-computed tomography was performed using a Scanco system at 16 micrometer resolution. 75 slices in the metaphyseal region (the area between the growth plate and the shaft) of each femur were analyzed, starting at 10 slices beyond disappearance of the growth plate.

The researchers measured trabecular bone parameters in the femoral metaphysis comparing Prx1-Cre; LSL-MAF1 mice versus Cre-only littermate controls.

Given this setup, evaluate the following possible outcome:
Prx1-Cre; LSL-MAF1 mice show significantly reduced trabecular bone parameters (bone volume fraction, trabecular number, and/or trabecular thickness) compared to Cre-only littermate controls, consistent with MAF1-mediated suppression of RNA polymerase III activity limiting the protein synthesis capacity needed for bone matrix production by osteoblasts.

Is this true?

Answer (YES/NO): NO